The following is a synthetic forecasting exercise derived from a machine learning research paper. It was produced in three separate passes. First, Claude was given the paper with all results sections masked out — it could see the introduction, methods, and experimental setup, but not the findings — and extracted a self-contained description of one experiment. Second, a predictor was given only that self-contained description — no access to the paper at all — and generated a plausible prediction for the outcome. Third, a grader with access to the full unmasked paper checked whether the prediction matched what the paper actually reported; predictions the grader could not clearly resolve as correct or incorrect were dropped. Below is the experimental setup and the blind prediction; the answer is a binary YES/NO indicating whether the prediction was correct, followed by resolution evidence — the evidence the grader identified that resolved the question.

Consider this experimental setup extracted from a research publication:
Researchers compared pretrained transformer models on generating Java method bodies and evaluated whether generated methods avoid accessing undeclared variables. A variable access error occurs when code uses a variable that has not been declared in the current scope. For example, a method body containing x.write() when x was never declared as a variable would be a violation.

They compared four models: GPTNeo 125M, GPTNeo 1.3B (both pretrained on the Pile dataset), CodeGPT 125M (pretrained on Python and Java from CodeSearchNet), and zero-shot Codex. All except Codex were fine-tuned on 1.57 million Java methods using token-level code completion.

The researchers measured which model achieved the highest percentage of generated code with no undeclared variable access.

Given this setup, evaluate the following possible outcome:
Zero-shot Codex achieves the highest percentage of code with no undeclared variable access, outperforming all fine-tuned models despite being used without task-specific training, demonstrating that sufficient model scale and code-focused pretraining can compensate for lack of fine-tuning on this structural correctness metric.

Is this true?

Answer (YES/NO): NO